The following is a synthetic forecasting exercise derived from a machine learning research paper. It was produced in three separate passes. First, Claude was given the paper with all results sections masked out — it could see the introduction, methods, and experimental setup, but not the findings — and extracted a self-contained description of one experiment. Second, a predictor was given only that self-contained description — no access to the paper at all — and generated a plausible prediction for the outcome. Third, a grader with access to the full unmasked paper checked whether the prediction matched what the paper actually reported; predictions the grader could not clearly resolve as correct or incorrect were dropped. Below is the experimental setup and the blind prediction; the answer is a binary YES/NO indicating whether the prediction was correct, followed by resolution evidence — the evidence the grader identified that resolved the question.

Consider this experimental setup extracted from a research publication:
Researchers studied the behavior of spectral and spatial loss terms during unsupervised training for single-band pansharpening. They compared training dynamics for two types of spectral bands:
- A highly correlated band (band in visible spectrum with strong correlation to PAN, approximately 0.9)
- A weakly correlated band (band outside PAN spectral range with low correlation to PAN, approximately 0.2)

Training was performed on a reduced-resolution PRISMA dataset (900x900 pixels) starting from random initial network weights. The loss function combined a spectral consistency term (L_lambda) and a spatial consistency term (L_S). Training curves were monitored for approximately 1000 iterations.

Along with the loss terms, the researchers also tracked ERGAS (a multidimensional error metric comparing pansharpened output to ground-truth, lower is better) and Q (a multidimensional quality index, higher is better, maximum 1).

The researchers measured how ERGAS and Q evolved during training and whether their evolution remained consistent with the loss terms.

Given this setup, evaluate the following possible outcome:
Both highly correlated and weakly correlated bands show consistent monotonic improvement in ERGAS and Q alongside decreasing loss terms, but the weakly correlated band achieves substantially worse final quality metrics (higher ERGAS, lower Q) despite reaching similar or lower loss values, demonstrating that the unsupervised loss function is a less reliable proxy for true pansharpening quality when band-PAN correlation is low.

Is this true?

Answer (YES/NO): NO